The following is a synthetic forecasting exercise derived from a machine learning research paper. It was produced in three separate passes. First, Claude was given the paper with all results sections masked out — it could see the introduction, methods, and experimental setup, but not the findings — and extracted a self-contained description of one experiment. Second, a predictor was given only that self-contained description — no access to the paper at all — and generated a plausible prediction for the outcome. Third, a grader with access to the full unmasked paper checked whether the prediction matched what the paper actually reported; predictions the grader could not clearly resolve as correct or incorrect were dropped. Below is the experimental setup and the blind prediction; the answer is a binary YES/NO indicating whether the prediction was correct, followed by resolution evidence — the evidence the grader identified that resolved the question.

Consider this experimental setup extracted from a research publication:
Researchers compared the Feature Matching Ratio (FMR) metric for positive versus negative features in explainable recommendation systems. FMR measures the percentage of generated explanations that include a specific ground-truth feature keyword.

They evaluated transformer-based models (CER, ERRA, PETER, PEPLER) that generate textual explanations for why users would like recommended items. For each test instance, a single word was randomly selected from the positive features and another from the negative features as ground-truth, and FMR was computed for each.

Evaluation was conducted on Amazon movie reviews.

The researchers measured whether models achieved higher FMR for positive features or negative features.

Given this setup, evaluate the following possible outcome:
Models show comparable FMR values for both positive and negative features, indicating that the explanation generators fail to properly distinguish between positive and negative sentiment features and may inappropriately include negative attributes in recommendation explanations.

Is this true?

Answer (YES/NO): NO